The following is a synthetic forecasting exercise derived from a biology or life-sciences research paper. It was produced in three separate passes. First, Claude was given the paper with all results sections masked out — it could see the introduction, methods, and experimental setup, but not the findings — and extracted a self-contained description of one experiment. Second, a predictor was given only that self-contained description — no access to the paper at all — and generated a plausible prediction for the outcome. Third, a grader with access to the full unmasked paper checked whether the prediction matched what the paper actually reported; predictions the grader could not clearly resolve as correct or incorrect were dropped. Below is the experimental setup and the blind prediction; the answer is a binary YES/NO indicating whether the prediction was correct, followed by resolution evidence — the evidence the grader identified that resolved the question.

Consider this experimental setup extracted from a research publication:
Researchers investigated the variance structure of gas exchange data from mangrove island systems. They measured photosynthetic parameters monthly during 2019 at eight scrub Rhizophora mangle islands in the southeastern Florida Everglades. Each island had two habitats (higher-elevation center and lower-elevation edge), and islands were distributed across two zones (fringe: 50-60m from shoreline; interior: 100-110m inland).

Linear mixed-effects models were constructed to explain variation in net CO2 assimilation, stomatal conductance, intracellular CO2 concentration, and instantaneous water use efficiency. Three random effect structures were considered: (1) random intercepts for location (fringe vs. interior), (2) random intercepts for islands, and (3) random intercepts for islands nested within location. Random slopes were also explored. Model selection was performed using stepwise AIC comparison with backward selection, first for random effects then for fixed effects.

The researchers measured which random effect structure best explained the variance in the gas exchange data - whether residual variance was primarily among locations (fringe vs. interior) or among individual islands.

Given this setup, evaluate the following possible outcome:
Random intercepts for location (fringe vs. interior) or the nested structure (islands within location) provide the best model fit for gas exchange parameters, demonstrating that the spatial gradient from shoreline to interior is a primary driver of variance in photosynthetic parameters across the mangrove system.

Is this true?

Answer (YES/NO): NO